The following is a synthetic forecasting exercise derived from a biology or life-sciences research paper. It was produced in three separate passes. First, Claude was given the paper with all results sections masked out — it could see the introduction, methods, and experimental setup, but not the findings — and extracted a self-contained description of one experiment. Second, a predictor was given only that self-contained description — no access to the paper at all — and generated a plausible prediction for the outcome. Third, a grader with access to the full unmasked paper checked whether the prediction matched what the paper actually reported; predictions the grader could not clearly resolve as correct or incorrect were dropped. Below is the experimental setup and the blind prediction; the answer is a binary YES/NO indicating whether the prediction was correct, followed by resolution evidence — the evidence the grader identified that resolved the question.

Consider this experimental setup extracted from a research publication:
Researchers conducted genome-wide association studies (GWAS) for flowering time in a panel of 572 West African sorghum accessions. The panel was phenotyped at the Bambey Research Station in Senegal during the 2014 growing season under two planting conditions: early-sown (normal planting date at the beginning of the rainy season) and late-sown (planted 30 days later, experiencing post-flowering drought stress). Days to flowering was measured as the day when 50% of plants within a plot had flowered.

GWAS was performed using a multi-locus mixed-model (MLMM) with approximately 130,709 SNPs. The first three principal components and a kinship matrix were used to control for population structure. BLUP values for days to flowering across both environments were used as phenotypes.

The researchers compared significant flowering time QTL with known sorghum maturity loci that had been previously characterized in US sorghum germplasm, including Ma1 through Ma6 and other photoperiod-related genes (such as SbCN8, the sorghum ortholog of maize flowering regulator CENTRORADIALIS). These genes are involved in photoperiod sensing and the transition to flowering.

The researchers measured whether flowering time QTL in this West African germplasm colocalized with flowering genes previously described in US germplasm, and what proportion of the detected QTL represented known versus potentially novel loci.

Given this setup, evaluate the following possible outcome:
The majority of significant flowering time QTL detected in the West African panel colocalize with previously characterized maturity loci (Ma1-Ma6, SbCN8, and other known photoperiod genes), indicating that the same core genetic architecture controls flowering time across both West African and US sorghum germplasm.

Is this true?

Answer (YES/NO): NO